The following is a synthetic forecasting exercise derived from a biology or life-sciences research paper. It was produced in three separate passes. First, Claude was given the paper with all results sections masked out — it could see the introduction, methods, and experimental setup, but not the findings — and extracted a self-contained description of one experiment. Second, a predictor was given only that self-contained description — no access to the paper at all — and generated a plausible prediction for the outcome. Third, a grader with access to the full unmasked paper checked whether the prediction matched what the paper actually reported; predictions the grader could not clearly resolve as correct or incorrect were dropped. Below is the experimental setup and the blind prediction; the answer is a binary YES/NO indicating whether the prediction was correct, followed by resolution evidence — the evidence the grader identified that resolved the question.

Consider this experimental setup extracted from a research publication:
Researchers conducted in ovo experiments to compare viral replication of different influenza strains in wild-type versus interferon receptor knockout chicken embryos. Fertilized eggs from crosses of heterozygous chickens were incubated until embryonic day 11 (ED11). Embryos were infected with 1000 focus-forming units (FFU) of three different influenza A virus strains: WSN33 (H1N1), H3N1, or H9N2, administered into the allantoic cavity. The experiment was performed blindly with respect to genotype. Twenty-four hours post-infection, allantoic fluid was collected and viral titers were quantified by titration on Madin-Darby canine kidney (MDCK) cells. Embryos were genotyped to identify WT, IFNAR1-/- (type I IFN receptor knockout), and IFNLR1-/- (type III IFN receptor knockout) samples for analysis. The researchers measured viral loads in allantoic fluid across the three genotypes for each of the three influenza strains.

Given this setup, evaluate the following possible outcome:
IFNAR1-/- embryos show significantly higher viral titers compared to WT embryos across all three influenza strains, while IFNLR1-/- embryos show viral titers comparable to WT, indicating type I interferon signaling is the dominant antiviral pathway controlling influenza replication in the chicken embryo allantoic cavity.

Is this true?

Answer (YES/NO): NO